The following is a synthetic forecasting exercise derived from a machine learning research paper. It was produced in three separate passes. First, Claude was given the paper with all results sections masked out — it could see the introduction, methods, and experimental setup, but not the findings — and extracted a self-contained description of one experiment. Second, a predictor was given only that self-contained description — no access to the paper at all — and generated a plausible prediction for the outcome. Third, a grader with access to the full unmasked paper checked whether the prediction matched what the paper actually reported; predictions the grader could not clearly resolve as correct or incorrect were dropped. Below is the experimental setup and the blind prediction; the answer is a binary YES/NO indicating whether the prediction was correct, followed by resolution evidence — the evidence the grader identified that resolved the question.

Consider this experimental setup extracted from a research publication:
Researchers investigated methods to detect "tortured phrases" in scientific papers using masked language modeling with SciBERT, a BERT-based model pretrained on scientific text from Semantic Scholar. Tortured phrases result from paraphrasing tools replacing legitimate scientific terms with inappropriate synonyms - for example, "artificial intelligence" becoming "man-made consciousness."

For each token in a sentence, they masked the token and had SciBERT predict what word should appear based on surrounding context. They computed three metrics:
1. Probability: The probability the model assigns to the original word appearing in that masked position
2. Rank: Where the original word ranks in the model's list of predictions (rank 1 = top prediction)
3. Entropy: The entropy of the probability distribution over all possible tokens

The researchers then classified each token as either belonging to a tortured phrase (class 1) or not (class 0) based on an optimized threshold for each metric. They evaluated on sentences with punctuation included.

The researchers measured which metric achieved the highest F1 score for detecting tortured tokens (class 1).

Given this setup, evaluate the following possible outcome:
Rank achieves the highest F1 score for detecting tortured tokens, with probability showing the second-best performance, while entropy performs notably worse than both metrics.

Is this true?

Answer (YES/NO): YES